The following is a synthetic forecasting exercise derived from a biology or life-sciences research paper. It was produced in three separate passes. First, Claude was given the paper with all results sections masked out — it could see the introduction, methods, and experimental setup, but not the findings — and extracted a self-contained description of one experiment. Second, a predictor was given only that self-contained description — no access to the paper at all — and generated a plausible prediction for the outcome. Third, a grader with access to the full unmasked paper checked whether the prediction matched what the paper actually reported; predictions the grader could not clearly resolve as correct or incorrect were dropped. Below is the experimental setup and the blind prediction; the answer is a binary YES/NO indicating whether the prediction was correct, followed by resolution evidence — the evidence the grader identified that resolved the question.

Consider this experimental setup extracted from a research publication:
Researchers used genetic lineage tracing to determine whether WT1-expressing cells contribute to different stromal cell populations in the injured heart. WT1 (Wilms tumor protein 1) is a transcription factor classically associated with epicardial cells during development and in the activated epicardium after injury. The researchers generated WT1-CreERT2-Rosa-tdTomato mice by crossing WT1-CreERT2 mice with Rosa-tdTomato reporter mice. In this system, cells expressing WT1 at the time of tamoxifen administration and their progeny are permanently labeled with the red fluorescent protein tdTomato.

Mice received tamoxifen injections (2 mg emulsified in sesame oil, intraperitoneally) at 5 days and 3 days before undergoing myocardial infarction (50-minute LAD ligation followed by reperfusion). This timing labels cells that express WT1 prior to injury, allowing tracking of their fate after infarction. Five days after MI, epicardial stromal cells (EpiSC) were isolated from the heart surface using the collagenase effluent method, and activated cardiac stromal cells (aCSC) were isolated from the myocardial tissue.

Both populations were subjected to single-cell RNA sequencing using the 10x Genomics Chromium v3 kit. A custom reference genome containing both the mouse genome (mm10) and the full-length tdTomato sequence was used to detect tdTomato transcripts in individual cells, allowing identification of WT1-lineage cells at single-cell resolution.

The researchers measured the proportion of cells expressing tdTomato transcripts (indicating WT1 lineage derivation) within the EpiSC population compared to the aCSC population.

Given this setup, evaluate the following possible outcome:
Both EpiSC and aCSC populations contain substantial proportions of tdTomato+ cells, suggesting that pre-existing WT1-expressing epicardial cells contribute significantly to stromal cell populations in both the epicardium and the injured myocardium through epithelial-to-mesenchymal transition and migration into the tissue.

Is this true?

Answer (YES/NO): NO